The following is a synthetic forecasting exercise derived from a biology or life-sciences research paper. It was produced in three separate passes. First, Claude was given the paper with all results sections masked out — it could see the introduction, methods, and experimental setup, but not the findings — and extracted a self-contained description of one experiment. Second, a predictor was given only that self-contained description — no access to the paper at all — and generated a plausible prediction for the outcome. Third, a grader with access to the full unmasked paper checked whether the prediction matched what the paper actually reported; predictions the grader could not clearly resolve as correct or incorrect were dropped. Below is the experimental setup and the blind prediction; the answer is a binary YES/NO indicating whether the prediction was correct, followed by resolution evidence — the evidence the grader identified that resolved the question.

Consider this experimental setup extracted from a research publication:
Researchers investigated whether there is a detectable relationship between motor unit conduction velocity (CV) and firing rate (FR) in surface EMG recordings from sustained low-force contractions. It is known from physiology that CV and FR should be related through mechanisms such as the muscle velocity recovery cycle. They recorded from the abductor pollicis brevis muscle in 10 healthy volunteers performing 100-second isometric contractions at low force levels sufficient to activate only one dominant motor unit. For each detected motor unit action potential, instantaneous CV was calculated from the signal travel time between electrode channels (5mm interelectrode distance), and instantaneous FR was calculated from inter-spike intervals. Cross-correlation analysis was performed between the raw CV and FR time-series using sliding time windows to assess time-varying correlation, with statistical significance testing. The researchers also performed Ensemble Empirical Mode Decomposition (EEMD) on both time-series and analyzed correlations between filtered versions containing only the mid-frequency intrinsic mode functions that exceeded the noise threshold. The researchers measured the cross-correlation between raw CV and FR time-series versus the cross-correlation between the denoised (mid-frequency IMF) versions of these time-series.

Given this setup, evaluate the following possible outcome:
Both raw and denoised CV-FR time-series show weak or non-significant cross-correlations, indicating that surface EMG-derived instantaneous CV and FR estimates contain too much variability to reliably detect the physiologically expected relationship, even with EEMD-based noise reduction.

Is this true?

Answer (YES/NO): NO